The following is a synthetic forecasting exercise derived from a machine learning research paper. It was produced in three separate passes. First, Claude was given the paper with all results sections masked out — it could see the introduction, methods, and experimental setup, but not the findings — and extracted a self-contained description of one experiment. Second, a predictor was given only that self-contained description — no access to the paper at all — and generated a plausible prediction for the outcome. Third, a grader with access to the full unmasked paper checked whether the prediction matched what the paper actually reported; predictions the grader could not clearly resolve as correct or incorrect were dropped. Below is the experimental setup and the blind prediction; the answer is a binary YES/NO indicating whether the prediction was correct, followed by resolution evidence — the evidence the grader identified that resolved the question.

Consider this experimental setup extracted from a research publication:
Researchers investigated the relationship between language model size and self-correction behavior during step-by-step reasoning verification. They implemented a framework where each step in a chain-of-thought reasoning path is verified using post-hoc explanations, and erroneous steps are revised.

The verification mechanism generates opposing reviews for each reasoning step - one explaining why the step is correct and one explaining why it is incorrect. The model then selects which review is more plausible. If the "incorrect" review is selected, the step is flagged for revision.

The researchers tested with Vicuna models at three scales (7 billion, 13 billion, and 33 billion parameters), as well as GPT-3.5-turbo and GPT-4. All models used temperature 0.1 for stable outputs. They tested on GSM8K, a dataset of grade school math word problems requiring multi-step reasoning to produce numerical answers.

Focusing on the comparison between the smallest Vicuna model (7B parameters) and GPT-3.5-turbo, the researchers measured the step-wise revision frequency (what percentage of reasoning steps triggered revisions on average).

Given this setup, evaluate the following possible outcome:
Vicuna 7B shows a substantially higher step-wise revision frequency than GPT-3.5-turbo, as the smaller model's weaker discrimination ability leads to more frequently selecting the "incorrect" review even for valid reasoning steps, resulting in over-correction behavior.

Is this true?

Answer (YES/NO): NO